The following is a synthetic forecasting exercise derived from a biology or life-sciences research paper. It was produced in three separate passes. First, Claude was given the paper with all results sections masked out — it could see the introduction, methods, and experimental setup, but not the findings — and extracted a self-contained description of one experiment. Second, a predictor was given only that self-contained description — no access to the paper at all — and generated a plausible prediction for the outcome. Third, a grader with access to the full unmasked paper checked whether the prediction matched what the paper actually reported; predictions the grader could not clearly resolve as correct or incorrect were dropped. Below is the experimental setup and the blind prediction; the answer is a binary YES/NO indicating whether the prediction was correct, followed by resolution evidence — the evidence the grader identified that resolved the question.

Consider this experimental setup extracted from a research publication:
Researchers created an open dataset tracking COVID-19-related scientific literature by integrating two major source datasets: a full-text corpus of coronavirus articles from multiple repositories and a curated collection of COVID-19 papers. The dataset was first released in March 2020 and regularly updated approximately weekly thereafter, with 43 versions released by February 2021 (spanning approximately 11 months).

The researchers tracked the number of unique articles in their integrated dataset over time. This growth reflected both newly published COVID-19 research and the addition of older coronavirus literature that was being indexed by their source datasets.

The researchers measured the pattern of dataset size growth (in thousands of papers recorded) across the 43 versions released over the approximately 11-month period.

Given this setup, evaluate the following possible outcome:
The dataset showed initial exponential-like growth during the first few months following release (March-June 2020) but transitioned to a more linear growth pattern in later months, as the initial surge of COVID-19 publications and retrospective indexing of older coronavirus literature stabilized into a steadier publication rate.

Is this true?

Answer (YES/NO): NO